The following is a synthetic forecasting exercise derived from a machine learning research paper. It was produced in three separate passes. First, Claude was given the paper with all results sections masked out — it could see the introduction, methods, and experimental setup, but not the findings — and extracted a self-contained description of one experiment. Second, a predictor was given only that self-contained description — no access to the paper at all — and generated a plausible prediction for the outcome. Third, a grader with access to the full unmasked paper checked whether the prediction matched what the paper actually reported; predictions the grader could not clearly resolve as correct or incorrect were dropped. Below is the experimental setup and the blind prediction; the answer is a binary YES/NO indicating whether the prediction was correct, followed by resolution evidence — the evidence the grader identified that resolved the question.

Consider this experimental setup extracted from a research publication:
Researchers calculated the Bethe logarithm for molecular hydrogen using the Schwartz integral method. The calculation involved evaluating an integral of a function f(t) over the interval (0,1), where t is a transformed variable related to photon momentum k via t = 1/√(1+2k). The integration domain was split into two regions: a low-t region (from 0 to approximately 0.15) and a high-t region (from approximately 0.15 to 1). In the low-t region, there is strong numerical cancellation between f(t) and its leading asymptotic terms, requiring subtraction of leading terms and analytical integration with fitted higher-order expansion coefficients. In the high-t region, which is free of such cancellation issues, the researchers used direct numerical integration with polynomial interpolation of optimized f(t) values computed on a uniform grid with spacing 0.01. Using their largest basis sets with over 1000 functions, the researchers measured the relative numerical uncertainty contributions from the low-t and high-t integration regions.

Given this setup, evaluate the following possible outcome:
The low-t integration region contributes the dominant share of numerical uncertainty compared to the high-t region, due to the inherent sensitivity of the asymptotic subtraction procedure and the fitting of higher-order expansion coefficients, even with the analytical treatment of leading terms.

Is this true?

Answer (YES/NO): YES